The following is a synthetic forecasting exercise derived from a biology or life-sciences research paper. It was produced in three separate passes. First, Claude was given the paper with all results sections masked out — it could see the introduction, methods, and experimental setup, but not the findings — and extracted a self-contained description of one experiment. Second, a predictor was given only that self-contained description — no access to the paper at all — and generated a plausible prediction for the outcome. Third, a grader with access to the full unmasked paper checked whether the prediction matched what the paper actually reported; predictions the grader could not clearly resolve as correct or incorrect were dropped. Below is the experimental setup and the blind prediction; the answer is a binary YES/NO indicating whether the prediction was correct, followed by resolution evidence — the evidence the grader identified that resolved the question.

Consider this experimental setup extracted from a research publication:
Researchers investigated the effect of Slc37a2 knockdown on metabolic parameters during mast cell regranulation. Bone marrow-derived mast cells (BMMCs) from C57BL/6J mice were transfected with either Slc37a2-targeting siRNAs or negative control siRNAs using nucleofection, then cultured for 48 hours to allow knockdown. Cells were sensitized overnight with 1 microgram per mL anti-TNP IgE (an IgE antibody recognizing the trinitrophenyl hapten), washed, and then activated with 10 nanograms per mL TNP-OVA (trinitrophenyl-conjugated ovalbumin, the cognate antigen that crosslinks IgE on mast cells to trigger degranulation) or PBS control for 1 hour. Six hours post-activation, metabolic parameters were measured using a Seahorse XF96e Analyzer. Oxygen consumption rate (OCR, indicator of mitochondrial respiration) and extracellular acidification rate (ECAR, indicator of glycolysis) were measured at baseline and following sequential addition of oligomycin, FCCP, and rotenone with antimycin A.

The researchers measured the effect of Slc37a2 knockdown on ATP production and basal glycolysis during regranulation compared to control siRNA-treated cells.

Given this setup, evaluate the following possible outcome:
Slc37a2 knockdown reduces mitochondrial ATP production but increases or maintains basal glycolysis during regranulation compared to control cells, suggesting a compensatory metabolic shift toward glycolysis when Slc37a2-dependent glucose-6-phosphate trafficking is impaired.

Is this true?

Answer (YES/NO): NO